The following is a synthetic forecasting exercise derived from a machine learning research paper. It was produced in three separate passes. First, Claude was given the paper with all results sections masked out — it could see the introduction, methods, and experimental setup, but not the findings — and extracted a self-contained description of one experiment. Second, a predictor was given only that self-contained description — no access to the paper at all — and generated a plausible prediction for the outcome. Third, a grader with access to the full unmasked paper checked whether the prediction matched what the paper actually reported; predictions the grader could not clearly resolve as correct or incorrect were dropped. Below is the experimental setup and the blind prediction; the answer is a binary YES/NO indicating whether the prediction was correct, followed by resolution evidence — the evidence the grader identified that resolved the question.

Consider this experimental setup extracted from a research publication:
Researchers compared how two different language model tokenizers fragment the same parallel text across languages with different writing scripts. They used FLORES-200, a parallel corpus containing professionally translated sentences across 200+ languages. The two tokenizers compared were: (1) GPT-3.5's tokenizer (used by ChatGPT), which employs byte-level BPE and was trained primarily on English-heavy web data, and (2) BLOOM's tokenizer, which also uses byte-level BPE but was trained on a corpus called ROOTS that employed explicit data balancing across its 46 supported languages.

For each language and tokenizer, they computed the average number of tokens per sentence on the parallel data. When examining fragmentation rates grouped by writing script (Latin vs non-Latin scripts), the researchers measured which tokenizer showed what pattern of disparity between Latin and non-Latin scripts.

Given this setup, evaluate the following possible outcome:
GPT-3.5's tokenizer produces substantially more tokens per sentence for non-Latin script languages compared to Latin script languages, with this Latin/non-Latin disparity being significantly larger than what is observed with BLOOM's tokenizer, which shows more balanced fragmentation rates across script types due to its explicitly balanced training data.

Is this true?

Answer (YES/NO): NO